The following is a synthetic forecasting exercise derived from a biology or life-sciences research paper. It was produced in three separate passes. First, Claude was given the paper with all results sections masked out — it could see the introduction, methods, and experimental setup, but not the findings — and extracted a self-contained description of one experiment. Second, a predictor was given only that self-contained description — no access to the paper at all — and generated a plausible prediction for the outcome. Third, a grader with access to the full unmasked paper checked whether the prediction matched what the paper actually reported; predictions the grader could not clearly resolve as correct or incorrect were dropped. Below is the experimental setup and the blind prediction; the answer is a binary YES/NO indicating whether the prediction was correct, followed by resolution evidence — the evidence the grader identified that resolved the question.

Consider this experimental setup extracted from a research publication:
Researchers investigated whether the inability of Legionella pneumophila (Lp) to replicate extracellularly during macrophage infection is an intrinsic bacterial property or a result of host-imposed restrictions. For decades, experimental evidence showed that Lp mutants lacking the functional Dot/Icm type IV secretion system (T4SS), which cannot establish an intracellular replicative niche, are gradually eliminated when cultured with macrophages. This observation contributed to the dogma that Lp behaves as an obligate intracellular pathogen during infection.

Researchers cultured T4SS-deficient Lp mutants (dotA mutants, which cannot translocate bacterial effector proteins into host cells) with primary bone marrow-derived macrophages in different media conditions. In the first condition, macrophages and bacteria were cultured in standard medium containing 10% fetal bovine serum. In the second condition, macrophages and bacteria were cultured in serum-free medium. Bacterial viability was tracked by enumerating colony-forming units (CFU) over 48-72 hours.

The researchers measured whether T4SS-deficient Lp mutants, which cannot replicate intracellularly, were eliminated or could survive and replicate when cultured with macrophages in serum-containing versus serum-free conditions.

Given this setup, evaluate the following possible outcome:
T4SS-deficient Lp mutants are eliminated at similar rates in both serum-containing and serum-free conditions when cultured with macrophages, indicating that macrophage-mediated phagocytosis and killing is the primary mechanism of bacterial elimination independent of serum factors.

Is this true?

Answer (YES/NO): NO